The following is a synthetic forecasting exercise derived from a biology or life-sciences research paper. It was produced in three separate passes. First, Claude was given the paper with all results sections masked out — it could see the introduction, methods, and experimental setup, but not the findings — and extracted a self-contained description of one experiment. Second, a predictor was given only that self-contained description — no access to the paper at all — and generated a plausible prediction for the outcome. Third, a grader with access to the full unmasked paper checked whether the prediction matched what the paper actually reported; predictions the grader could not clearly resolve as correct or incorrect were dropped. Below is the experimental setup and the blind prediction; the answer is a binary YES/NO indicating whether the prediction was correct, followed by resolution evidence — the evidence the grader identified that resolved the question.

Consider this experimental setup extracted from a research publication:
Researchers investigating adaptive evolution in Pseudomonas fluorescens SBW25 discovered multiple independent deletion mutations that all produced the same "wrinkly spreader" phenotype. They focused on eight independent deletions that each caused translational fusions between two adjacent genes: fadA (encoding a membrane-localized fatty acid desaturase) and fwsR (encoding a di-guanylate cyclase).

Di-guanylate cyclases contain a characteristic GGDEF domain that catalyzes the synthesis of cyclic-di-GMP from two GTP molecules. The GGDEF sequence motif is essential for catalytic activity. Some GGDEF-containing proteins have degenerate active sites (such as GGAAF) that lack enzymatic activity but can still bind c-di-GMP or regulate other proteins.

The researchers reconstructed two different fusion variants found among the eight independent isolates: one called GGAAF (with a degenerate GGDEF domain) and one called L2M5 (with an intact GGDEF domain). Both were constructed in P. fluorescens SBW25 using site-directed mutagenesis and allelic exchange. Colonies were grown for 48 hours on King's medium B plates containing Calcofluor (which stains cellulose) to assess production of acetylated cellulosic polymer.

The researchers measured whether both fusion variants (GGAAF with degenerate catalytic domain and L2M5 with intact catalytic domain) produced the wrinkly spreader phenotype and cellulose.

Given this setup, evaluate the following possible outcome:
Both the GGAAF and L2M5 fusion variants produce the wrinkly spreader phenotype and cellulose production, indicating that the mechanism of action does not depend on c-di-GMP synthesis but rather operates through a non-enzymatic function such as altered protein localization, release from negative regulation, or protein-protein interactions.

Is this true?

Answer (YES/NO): NO